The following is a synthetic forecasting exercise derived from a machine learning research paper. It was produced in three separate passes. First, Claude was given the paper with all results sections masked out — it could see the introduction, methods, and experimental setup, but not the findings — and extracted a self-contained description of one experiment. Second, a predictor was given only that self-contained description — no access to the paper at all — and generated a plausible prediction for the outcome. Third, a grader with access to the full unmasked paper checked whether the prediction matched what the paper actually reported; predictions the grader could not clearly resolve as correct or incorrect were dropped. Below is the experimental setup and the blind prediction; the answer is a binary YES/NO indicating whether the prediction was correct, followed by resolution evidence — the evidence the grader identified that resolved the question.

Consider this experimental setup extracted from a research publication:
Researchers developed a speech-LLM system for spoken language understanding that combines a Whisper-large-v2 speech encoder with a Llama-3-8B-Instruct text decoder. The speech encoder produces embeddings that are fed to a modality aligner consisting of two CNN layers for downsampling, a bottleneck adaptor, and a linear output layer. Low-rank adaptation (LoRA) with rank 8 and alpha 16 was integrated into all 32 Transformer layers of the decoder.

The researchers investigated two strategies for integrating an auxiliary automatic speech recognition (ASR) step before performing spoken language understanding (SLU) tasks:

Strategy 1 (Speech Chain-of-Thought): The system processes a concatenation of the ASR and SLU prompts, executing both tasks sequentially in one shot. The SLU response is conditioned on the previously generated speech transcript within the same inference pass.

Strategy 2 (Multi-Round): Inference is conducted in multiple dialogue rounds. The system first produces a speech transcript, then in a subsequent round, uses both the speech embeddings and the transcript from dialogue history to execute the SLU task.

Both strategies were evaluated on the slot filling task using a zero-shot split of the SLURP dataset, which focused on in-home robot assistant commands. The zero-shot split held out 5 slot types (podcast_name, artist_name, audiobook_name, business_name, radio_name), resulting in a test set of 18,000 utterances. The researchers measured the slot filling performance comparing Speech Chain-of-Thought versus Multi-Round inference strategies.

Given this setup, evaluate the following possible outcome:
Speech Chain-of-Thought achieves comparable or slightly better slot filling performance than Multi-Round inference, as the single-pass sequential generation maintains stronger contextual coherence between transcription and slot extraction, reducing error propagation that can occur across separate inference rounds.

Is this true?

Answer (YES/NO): NO